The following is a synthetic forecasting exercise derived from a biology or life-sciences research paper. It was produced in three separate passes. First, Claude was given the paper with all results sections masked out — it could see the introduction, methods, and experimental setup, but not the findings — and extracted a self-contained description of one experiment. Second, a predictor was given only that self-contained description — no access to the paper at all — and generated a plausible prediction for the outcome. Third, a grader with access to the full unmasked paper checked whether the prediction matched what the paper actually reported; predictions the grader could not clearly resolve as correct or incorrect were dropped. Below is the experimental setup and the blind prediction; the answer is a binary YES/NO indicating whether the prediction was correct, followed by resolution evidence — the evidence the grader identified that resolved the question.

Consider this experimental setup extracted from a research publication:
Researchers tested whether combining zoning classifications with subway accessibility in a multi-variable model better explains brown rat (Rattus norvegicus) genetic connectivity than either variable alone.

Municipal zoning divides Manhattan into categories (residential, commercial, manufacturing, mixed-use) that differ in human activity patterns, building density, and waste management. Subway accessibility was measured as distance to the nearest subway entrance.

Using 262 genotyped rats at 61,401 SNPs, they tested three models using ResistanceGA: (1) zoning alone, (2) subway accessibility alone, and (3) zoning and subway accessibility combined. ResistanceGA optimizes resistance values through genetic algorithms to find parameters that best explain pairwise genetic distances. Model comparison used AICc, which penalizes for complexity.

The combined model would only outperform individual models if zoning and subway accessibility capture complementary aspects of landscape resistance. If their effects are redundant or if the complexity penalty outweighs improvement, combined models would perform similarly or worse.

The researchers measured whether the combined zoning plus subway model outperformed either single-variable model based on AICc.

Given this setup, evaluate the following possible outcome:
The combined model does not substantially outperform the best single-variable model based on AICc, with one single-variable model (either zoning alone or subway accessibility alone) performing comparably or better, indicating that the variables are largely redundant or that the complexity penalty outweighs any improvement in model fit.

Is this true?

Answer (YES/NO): YES